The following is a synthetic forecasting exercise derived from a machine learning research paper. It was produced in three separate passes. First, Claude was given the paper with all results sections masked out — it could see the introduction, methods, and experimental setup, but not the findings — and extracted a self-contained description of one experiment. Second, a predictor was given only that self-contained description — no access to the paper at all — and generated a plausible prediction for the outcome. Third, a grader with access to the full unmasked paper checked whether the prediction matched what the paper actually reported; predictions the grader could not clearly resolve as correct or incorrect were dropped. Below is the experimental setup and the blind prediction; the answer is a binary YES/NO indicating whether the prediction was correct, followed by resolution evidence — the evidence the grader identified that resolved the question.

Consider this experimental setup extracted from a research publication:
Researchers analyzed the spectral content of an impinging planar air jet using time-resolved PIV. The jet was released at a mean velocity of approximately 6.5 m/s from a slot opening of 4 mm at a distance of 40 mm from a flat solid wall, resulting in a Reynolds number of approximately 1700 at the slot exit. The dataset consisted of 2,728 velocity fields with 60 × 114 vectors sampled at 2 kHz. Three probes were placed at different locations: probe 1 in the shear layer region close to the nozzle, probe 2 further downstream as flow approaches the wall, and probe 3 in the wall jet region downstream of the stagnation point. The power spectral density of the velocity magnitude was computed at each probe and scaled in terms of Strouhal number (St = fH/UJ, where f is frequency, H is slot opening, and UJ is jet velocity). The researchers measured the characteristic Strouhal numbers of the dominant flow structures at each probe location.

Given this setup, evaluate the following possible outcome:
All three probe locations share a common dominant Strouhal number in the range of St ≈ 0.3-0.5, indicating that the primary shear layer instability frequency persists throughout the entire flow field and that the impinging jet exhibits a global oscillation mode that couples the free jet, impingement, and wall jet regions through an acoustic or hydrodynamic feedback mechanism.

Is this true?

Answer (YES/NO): NO